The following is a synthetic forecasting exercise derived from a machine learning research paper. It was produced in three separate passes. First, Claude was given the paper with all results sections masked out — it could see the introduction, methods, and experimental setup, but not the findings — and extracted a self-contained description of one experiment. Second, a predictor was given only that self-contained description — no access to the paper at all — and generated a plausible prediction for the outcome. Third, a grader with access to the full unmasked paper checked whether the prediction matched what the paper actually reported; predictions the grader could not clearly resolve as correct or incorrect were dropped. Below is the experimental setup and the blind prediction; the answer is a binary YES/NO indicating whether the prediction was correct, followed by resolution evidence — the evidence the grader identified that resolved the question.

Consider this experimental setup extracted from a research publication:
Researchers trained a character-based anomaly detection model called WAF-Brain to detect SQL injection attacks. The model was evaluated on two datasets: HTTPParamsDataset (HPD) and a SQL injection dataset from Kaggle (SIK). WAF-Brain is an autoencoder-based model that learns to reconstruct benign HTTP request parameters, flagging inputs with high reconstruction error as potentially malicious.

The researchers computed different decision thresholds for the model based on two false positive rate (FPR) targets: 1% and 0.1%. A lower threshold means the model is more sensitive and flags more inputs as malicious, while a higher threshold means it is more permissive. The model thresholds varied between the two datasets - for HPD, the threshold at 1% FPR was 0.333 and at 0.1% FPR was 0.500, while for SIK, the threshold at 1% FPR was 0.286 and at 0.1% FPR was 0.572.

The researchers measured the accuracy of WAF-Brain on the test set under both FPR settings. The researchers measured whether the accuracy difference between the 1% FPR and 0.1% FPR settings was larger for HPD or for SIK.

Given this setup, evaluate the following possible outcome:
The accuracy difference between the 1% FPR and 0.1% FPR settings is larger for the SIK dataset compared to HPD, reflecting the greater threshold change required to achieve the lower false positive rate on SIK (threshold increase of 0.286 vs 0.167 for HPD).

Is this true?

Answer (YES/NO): NO